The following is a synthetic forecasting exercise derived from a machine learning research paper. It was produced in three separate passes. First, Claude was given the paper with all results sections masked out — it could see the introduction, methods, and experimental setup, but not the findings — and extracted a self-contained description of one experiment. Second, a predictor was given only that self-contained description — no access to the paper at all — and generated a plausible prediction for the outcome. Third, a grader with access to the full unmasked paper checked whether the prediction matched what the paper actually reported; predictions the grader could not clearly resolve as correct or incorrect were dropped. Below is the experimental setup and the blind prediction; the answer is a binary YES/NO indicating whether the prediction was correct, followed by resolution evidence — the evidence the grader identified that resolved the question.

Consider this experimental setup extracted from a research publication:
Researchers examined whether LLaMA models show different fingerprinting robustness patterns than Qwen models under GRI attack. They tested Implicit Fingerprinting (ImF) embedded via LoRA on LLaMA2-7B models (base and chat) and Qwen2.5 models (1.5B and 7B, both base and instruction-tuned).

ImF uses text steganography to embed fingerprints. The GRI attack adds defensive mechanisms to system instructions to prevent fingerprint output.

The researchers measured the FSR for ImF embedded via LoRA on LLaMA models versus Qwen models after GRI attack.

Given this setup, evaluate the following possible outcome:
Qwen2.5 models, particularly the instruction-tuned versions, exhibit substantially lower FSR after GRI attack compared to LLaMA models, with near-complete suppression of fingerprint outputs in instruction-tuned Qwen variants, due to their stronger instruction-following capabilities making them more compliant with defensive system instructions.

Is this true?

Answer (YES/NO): NO